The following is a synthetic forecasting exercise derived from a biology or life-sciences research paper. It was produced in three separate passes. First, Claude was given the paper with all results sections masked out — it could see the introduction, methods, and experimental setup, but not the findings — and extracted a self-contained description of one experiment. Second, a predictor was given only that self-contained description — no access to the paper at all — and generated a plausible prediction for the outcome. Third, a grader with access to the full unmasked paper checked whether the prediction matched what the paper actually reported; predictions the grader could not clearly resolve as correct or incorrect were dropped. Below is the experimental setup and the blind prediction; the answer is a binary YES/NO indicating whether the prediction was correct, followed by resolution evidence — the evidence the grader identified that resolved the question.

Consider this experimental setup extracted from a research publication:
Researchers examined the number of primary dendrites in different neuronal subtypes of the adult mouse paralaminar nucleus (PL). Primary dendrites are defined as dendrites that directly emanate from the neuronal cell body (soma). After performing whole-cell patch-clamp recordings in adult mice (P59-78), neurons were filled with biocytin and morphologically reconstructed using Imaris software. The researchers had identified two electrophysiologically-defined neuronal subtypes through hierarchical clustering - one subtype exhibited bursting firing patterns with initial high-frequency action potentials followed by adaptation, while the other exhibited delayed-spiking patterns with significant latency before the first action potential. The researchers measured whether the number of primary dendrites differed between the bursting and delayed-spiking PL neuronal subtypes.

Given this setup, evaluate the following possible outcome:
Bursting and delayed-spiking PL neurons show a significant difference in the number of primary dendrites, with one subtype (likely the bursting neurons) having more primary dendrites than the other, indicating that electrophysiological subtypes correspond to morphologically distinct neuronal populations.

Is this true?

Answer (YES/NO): YES